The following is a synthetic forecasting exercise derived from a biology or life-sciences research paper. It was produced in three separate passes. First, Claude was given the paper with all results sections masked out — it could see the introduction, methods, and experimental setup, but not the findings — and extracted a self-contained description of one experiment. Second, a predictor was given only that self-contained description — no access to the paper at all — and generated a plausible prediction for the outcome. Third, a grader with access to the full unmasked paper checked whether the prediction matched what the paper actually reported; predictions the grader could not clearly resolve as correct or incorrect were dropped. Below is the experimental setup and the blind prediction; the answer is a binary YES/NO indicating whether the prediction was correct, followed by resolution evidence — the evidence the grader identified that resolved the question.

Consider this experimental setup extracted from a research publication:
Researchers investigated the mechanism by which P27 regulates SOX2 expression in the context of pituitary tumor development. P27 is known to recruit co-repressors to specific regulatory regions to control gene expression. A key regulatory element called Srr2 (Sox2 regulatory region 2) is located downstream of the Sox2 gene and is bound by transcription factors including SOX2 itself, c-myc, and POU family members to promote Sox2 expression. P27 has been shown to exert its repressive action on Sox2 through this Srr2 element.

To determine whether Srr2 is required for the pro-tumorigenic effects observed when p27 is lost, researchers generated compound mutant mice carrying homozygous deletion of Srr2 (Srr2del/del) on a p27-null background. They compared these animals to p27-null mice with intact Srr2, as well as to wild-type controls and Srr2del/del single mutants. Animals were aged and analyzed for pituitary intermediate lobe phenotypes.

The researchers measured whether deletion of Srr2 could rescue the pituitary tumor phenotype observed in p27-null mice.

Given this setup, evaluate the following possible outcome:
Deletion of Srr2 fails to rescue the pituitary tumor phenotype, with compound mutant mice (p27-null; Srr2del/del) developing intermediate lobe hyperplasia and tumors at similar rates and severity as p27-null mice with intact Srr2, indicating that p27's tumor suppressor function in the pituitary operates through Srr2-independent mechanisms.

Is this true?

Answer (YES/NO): NO